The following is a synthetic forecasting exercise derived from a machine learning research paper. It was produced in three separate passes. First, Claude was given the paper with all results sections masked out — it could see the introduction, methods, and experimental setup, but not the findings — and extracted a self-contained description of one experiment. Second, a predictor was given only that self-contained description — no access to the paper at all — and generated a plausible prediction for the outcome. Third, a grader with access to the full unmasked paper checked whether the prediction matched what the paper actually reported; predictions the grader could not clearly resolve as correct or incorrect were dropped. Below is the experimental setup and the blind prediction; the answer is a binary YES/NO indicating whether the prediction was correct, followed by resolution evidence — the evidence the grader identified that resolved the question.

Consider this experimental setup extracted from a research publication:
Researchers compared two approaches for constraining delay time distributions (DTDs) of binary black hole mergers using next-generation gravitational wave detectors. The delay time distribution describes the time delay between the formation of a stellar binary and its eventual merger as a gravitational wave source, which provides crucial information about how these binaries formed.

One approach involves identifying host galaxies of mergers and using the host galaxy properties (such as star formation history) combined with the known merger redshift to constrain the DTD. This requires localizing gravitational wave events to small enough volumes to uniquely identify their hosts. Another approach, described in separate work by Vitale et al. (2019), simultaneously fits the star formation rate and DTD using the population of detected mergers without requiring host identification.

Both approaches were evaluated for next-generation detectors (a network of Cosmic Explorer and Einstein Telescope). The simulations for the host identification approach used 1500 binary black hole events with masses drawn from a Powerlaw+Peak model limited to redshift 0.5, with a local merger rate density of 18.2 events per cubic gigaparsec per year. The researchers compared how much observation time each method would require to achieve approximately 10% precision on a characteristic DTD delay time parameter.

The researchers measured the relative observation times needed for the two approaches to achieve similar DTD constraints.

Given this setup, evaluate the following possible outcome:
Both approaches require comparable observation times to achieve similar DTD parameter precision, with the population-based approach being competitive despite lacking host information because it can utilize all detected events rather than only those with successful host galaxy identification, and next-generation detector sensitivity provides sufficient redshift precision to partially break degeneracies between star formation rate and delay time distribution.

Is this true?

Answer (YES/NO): YES